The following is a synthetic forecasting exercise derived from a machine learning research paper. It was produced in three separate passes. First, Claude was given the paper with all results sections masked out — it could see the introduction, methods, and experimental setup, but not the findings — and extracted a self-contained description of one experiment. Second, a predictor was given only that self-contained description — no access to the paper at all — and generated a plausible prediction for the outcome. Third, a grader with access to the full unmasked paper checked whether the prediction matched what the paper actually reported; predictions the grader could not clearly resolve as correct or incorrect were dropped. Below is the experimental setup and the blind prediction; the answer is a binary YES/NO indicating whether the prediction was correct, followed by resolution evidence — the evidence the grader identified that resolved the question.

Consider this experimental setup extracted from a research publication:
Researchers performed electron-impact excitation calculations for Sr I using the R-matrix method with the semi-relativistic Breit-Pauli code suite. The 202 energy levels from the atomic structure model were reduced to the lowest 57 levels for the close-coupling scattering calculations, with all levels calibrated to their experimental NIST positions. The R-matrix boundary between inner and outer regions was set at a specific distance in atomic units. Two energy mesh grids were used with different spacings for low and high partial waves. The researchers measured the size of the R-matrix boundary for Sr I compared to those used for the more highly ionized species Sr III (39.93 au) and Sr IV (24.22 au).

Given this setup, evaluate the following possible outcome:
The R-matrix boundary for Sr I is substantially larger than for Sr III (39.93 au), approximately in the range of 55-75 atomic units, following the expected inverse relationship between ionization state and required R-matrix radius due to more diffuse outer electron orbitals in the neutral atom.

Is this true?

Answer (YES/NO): NO